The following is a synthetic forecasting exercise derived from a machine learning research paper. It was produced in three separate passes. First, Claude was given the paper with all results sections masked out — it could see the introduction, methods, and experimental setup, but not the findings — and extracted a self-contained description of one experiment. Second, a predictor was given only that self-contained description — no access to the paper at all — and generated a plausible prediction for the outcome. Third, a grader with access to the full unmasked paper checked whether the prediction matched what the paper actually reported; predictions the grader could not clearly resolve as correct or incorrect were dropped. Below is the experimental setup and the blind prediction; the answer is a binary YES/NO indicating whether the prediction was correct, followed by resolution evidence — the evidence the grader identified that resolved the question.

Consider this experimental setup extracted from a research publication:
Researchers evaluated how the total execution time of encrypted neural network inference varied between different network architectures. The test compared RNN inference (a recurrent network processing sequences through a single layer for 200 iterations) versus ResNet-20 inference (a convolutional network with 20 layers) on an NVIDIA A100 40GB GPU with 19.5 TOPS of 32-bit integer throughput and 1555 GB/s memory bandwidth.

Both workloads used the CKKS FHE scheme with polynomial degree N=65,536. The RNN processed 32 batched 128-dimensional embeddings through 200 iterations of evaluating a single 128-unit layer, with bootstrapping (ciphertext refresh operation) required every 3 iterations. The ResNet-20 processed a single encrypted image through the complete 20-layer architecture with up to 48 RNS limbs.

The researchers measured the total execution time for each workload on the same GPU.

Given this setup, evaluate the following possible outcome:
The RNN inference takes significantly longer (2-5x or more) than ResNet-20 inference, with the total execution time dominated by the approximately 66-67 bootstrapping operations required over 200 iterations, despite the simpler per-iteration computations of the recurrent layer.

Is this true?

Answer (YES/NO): YES